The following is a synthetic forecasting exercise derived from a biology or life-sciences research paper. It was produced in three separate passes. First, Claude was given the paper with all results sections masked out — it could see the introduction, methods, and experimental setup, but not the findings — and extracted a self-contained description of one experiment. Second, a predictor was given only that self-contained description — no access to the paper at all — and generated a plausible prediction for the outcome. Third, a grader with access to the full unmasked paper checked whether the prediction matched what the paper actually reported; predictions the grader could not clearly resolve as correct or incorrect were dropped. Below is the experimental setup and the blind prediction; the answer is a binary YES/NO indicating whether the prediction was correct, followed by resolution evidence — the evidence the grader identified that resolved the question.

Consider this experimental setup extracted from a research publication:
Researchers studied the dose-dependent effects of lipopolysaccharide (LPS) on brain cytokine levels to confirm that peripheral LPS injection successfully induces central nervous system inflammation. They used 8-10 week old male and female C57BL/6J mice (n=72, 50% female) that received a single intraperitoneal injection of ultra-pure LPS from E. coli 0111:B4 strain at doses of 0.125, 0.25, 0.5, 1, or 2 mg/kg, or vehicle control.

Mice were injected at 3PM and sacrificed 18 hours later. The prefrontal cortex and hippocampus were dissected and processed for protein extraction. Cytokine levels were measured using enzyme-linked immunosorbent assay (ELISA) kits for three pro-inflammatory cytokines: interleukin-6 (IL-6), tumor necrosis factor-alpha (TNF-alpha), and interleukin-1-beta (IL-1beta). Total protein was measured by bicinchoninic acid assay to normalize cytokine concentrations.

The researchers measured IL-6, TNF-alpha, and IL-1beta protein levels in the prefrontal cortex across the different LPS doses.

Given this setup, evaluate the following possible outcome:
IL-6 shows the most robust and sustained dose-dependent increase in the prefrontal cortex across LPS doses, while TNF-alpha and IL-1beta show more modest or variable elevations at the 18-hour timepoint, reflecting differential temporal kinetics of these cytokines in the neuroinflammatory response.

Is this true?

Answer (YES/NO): NO